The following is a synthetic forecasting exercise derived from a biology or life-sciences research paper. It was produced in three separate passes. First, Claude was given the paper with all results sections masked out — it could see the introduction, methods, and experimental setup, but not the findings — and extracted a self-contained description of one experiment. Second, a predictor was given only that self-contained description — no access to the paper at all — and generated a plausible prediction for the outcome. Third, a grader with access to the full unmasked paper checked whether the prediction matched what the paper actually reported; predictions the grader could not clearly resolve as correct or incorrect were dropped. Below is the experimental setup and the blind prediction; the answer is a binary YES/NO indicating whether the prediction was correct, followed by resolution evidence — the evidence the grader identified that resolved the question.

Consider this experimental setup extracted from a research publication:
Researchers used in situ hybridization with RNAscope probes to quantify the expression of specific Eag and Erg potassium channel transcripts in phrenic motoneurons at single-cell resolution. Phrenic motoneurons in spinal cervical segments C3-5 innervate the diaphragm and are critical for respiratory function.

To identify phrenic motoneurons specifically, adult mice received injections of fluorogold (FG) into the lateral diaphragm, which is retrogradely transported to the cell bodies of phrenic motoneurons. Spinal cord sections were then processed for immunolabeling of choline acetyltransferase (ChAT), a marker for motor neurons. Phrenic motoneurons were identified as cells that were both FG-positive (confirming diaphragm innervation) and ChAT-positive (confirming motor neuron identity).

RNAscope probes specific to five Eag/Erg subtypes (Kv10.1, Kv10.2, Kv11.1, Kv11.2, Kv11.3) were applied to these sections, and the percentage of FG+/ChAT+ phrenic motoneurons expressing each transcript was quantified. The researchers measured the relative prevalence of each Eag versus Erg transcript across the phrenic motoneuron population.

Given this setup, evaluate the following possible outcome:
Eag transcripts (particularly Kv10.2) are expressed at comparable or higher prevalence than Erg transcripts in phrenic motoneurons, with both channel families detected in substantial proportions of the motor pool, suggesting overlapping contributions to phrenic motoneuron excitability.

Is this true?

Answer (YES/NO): YES